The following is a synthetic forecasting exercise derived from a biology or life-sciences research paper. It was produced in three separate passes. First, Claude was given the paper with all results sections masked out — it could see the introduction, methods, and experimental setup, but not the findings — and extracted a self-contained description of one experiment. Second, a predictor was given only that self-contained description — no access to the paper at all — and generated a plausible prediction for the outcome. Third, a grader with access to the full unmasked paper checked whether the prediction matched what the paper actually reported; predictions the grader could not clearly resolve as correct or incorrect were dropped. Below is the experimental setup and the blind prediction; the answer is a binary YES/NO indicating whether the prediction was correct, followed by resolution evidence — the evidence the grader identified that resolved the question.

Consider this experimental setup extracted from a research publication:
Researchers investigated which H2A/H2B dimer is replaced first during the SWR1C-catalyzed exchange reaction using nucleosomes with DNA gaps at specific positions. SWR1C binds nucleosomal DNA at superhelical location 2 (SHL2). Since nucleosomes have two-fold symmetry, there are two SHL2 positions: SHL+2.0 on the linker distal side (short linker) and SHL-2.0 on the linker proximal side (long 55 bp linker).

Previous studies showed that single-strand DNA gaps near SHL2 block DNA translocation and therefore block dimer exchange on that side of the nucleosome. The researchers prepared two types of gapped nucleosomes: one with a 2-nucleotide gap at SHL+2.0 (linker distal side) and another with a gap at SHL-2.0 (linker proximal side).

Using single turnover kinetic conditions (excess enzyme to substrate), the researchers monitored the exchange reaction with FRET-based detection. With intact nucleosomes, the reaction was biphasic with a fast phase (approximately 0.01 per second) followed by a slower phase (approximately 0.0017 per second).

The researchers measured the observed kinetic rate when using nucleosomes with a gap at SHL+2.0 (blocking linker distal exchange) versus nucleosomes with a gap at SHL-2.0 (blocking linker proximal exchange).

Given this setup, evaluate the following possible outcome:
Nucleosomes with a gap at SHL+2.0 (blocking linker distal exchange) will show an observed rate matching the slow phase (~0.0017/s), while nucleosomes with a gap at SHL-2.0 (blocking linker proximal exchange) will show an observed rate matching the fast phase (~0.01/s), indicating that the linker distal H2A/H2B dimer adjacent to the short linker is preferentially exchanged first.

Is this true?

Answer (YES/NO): YES